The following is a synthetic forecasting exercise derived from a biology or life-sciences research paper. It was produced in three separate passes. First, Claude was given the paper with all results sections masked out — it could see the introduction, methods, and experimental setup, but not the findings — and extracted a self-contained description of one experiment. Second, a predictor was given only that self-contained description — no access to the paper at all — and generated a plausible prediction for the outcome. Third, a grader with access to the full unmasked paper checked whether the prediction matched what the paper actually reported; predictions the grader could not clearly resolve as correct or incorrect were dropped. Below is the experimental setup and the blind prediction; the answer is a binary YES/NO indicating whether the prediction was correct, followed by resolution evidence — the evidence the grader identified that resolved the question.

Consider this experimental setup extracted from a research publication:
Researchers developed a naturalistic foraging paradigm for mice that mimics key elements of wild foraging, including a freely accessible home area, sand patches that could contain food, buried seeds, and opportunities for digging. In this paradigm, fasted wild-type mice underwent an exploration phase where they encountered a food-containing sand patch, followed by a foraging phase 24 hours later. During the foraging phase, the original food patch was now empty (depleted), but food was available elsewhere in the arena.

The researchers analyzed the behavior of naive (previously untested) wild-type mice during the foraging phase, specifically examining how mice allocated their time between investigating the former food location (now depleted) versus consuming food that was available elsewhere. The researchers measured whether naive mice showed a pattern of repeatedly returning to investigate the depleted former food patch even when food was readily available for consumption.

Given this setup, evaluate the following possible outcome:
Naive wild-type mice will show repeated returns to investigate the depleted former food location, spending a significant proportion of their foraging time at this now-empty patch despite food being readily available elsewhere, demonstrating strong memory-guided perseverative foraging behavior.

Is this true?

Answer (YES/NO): YES